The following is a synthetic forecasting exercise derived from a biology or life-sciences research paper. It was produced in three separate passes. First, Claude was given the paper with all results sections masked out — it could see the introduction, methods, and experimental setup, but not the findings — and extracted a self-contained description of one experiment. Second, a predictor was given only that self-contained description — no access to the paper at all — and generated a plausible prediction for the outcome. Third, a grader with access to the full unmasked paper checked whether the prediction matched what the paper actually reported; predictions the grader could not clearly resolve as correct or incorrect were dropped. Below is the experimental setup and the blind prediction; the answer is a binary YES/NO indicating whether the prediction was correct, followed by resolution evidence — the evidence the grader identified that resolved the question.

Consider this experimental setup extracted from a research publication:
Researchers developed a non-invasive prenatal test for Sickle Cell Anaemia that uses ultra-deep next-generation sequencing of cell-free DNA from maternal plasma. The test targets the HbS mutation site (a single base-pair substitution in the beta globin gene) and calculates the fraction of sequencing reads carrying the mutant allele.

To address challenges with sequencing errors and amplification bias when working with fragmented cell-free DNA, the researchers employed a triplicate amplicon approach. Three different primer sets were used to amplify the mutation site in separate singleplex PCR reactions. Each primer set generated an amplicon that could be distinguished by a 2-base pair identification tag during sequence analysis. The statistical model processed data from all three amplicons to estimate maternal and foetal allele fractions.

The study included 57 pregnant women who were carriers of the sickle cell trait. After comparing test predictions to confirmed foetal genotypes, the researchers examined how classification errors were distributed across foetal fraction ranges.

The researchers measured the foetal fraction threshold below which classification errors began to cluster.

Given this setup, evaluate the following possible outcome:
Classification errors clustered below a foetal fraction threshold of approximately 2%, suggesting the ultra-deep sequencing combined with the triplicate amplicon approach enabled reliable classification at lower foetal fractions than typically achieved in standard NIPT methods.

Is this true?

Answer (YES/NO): NO